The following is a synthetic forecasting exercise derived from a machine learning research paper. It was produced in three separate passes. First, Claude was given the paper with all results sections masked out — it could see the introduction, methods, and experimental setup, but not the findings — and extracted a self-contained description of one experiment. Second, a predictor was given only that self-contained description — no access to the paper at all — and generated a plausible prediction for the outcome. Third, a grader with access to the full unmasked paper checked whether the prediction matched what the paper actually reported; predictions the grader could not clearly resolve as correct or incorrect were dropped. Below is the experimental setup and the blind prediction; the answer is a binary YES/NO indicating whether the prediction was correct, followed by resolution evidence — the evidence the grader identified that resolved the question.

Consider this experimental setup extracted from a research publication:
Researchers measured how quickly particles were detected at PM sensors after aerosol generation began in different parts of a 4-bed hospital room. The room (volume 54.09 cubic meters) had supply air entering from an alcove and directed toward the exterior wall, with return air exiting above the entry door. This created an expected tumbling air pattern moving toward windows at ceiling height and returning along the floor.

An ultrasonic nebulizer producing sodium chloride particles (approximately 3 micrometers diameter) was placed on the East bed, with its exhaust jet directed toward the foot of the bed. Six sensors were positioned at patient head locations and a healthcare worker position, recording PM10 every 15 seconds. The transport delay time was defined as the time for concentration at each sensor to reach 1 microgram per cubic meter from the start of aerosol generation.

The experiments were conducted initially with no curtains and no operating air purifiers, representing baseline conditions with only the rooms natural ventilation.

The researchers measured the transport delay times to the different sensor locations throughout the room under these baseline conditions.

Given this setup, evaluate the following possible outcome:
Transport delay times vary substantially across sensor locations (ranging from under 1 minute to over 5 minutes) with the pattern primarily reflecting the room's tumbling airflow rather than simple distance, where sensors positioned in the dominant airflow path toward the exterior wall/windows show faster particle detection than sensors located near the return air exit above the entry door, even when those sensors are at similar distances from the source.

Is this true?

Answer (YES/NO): NO